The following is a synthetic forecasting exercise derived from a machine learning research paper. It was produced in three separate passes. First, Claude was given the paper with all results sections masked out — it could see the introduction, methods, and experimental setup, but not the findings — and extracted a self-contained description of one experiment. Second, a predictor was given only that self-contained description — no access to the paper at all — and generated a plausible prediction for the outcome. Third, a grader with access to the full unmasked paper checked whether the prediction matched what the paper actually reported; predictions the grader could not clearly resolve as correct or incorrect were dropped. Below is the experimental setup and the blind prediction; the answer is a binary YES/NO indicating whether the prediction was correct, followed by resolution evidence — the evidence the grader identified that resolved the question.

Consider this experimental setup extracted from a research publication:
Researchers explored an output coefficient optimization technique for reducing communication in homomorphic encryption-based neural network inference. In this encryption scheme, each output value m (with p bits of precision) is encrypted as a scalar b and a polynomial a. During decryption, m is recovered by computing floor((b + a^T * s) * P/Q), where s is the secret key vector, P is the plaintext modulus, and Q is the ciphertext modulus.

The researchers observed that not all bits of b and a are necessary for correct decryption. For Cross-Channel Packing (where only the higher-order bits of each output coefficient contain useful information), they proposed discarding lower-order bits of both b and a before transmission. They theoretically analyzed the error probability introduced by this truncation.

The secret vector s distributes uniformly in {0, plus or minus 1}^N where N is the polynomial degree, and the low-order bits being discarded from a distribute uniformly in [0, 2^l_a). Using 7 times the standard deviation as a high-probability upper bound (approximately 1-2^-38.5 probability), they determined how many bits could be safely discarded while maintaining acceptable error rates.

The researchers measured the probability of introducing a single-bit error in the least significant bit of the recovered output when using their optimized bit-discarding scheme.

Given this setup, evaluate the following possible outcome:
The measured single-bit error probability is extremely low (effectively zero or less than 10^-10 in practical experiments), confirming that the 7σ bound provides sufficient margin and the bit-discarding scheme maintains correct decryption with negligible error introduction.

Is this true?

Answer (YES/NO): NO